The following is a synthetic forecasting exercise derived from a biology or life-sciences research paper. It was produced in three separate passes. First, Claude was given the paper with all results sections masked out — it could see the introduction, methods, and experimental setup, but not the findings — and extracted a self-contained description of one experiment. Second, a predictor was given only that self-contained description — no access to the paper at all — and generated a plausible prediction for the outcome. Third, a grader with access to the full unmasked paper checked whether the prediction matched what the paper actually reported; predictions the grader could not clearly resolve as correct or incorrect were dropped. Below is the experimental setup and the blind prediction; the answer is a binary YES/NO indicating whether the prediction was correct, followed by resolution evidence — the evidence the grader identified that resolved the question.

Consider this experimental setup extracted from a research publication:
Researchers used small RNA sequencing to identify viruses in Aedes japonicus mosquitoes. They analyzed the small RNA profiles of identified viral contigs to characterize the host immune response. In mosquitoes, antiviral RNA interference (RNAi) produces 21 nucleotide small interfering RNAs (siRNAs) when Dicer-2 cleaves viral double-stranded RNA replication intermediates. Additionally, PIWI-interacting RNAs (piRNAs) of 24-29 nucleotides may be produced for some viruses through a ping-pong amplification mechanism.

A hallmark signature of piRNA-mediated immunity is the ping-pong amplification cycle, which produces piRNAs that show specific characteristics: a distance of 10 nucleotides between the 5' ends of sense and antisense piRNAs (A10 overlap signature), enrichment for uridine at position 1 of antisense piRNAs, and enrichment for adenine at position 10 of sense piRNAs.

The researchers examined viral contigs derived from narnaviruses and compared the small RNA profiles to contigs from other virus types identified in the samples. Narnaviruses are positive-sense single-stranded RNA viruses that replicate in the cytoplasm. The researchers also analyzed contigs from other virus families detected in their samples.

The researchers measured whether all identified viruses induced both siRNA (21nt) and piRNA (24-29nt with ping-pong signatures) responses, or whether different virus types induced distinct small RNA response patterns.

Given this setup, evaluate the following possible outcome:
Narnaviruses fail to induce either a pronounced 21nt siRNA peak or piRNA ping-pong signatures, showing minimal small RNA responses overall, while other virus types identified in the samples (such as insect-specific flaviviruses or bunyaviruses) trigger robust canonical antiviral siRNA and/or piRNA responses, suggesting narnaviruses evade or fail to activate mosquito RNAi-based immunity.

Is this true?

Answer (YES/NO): NO